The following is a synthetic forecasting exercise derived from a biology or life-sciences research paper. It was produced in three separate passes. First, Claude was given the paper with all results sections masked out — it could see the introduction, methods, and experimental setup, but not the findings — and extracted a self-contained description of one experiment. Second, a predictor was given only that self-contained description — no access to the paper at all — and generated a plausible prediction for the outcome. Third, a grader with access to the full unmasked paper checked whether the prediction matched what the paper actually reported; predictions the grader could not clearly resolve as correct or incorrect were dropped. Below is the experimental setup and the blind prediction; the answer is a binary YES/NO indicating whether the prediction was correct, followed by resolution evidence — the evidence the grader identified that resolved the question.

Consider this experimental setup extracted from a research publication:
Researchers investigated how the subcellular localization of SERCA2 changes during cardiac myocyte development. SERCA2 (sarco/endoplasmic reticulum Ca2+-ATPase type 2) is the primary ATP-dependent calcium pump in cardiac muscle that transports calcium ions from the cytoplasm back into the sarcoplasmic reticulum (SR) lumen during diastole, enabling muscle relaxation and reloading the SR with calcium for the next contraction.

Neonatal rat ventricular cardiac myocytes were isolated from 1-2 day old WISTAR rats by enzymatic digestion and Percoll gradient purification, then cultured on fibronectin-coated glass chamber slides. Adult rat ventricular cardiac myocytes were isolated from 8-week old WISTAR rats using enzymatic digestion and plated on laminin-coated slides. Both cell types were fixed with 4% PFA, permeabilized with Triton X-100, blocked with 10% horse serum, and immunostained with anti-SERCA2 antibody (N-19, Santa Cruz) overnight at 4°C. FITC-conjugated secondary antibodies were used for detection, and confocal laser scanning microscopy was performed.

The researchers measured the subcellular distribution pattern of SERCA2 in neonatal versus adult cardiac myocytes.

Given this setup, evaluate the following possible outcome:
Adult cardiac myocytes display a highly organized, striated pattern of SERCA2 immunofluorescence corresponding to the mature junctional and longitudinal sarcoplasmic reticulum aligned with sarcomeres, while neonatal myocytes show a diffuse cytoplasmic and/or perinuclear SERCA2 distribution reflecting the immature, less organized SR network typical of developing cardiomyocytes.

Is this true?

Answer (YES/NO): YES